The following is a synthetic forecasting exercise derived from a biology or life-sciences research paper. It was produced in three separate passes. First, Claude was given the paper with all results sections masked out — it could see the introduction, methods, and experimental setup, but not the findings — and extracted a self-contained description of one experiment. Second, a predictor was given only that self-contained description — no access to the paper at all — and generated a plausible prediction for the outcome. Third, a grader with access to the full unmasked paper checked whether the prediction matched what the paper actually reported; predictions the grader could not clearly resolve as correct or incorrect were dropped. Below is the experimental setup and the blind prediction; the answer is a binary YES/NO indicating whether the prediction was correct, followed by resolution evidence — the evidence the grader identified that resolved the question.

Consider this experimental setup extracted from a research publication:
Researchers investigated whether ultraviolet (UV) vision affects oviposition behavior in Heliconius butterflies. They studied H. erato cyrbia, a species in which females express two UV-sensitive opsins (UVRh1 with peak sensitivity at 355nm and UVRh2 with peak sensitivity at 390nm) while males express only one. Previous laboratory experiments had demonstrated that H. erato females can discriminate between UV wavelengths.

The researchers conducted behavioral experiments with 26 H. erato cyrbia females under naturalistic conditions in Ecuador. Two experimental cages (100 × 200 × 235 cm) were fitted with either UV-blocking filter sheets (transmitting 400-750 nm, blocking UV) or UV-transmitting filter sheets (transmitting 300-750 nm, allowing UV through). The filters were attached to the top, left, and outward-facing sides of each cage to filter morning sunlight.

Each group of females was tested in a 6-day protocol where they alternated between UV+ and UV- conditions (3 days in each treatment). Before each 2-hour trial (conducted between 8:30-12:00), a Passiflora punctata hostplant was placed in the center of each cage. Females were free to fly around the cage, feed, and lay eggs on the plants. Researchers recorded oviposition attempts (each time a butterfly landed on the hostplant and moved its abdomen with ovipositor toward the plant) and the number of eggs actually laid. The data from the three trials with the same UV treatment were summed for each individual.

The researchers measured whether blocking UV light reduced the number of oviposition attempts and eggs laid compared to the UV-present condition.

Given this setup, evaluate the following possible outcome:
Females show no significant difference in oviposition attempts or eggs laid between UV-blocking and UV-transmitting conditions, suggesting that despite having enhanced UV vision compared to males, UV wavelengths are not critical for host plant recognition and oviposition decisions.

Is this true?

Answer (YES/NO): YES